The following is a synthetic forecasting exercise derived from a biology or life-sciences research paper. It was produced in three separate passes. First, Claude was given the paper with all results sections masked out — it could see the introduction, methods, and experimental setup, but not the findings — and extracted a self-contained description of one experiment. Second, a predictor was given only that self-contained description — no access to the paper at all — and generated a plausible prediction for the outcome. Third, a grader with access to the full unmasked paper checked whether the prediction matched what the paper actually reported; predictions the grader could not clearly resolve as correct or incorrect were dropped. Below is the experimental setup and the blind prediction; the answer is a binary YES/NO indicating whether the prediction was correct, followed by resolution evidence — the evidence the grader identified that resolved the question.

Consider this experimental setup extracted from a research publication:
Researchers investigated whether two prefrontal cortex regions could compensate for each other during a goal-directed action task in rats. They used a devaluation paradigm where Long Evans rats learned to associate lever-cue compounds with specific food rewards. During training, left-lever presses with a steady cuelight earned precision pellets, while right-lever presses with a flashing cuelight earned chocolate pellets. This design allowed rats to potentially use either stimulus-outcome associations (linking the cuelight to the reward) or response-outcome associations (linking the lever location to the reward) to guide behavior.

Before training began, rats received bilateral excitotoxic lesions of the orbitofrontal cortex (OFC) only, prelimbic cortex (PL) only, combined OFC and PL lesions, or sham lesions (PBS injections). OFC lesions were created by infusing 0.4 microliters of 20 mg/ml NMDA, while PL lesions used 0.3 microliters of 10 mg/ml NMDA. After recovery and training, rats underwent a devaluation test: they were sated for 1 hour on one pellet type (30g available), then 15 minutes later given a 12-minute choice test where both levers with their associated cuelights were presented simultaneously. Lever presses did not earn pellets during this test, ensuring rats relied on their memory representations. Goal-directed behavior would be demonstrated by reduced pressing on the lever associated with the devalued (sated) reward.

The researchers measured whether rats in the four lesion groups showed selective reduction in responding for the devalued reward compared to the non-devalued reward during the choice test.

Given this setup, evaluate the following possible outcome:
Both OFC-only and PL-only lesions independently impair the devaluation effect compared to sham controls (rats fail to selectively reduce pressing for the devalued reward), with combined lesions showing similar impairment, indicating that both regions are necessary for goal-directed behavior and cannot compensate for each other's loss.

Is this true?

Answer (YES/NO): NO